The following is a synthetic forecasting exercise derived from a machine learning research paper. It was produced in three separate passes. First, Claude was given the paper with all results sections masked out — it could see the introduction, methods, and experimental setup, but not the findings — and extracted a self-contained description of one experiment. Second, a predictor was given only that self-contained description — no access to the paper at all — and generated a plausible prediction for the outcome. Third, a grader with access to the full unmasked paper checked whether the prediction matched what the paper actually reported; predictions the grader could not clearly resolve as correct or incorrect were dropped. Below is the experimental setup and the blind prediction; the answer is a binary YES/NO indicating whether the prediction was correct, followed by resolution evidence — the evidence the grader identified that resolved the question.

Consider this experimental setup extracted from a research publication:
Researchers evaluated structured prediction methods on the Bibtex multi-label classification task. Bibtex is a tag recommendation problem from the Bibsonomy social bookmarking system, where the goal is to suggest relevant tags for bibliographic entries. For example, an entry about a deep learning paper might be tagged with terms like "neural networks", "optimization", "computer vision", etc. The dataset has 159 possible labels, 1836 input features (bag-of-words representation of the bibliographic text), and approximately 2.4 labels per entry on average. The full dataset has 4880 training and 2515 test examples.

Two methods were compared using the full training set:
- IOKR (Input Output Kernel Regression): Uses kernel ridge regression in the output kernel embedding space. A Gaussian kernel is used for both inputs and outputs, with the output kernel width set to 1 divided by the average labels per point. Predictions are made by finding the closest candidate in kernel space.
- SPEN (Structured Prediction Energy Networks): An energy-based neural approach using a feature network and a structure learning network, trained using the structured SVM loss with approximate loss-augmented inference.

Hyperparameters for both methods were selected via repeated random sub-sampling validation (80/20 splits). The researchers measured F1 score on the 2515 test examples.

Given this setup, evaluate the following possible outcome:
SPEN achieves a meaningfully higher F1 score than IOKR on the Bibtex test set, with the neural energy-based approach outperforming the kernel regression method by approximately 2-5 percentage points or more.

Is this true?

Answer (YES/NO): NO